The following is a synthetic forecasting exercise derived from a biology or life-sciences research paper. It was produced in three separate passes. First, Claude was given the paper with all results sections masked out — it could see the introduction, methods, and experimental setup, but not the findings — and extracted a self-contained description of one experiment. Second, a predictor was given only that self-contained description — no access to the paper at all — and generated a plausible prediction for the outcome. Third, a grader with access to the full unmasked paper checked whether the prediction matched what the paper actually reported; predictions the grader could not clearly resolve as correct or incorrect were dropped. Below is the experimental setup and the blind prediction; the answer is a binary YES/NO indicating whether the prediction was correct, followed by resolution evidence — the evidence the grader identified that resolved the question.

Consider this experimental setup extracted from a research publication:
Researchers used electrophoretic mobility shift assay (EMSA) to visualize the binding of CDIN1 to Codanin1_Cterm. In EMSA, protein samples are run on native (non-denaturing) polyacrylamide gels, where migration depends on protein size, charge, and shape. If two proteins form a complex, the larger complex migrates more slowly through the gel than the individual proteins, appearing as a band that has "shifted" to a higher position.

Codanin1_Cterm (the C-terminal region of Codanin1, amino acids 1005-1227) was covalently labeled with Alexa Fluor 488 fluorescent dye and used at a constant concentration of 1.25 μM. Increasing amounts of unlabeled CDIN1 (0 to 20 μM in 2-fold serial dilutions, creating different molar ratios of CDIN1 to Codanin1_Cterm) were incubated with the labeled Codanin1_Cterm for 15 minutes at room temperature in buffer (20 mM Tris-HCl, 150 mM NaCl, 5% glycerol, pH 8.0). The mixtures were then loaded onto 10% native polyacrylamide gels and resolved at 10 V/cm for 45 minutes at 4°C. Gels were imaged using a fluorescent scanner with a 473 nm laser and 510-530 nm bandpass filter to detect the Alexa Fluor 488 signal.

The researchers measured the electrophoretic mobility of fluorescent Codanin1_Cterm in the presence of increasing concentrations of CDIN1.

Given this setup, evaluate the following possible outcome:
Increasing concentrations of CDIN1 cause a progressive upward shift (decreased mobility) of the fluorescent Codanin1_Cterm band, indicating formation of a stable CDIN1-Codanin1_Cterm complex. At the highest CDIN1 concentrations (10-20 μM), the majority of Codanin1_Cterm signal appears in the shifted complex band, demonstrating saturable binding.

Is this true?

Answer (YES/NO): NO